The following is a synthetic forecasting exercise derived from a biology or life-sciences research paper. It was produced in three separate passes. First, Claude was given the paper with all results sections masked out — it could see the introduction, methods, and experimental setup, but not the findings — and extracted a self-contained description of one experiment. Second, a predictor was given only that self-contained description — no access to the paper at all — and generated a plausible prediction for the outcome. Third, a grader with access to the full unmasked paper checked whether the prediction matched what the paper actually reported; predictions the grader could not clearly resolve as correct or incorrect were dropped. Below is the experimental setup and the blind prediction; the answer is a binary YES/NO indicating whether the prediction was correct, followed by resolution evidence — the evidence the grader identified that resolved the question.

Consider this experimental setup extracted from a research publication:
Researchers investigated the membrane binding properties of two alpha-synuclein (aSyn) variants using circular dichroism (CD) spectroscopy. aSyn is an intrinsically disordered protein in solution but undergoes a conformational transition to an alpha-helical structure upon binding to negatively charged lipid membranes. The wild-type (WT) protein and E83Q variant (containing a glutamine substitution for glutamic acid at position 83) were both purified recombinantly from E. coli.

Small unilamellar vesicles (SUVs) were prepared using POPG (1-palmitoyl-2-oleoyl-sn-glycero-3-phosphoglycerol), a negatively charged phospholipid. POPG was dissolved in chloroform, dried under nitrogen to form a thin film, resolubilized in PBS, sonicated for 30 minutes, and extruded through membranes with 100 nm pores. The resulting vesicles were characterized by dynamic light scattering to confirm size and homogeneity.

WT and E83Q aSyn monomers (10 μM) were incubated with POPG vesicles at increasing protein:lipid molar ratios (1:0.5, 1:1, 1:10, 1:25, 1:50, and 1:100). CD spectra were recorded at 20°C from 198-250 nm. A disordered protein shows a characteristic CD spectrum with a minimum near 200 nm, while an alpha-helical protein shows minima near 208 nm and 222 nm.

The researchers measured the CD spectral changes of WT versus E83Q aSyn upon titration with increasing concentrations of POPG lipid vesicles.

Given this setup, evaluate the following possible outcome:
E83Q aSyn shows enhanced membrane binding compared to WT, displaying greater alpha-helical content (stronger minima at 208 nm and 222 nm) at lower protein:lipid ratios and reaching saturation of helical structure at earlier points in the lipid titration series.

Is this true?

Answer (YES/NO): NO